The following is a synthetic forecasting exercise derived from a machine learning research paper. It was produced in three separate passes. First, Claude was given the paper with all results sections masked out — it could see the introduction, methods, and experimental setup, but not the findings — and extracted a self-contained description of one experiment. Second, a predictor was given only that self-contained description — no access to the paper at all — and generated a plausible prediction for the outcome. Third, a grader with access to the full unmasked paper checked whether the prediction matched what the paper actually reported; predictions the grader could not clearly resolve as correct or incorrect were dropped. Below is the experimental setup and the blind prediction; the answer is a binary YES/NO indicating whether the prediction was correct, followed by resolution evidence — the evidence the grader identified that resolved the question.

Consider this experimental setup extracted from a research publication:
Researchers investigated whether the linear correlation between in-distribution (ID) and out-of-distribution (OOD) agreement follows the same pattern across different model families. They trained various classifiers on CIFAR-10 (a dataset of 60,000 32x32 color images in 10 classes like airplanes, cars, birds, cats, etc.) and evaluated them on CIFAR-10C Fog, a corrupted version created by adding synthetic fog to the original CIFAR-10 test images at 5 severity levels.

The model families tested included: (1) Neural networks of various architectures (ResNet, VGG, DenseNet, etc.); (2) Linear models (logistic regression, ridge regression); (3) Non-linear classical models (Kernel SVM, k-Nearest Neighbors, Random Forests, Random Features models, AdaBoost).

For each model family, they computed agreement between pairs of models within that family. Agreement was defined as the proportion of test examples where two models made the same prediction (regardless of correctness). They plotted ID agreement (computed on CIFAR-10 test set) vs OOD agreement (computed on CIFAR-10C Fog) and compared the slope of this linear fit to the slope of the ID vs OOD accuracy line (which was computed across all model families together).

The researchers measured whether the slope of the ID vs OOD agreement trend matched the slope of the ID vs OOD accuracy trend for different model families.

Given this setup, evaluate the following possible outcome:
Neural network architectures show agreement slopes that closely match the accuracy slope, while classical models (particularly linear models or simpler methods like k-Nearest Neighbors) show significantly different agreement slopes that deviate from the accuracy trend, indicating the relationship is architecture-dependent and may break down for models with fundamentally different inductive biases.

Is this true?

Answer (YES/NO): YES